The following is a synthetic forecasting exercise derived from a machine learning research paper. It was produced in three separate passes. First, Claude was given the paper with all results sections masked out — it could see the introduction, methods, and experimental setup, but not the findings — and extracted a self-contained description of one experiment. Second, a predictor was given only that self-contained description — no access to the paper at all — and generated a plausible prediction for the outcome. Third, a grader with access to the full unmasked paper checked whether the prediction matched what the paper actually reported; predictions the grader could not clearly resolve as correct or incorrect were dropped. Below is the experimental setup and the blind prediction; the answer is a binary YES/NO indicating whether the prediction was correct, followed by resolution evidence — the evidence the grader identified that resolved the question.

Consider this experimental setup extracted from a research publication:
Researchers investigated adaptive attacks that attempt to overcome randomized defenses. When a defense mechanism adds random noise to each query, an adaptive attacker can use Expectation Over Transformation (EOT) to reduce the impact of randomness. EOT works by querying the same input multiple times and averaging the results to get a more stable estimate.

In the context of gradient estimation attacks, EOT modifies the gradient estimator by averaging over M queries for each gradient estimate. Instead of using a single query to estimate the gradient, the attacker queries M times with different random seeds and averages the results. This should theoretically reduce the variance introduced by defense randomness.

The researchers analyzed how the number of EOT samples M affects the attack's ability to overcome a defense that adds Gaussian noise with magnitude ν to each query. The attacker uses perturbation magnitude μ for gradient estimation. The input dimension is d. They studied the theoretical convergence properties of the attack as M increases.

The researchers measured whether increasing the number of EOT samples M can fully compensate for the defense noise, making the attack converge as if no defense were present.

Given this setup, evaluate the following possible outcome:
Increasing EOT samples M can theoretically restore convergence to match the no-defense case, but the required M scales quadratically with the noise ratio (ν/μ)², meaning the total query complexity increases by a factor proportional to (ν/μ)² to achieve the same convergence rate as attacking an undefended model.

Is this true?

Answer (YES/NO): NO